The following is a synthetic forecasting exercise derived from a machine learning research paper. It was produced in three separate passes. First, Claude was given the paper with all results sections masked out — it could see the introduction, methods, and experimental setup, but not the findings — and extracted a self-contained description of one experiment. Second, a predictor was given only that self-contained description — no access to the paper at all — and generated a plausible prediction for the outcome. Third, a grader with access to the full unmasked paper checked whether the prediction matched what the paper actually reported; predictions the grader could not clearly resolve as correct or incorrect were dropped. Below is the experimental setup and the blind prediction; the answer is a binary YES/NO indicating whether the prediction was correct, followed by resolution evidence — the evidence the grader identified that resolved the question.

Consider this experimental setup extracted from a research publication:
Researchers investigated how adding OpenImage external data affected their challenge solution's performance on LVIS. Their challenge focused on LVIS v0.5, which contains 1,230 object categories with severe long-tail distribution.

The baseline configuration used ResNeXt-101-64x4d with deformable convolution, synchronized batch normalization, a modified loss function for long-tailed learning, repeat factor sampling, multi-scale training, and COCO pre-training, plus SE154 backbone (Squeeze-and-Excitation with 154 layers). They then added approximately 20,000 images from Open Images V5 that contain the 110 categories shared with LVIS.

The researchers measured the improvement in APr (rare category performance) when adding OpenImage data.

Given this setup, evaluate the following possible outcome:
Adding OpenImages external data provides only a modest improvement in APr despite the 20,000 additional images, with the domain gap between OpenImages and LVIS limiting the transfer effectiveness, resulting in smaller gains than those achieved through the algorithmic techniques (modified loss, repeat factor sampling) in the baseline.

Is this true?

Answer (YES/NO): NO